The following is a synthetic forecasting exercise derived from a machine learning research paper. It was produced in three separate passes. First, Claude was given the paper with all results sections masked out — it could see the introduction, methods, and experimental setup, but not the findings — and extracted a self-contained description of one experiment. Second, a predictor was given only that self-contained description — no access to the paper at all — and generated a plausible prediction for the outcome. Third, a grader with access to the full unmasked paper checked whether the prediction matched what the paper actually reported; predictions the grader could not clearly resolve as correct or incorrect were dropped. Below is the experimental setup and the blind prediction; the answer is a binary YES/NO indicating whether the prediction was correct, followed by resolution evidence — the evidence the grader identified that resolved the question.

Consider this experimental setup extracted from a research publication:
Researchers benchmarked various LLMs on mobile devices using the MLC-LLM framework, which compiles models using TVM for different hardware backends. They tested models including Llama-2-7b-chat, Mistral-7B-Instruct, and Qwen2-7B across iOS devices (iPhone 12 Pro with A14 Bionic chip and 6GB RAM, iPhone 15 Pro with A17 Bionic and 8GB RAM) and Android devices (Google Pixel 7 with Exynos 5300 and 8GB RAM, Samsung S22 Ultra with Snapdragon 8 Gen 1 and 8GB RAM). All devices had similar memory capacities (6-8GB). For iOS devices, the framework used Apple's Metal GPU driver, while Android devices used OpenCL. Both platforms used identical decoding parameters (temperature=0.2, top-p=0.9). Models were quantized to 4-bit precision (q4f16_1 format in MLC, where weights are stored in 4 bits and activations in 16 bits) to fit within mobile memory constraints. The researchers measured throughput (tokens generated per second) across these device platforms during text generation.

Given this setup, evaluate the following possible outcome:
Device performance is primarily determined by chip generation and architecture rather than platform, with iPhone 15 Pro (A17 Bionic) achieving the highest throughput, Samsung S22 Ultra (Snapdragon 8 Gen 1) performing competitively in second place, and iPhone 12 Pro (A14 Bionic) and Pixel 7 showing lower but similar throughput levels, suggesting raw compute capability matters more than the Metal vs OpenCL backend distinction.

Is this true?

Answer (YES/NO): NO